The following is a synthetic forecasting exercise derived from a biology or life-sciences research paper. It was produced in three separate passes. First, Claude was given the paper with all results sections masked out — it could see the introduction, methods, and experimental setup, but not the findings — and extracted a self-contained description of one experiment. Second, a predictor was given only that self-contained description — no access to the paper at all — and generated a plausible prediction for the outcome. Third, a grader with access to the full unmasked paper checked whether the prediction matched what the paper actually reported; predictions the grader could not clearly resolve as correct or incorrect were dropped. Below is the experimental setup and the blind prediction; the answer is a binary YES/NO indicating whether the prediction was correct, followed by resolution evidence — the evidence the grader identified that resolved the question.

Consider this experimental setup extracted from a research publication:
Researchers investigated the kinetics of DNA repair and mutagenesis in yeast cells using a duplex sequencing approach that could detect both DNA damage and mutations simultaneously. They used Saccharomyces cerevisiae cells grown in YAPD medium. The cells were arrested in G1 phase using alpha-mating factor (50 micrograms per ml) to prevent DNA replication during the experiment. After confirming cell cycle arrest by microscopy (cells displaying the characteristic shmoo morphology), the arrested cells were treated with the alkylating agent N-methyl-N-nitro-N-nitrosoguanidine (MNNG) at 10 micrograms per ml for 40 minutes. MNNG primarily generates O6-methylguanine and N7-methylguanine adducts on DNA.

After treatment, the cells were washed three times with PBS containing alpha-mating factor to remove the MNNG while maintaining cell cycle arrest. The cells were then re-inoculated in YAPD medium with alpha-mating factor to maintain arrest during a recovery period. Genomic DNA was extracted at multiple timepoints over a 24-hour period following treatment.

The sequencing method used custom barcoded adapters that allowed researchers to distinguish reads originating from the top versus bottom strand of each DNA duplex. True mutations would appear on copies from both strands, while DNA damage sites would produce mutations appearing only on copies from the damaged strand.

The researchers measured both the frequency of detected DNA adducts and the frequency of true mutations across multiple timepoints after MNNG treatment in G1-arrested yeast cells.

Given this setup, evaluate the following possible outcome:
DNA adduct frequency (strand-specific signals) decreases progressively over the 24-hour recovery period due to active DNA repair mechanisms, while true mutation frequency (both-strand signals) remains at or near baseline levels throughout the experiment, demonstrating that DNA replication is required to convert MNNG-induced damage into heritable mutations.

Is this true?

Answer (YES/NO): YES